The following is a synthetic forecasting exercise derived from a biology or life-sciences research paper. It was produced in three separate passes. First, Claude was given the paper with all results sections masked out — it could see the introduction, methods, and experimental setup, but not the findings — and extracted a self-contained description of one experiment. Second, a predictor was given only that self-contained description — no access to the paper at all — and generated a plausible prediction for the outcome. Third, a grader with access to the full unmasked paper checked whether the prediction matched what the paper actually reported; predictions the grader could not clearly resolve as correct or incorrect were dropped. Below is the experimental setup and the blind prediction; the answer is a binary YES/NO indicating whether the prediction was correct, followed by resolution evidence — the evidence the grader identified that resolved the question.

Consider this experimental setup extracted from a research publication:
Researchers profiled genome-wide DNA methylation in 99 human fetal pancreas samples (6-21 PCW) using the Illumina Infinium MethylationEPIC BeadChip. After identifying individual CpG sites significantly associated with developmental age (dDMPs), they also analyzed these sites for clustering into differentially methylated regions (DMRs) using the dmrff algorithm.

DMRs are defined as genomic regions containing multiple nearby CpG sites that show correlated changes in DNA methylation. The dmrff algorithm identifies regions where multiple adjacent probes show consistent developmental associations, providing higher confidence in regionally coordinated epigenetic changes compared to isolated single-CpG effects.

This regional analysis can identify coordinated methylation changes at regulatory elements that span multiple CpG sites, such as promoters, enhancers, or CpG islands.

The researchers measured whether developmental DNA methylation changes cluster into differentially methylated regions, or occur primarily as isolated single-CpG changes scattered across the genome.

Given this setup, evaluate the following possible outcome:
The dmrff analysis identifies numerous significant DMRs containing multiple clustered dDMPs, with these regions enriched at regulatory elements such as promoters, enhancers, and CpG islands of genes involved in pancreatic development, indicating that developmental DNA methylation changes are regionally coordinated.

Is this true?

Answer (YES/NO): NO